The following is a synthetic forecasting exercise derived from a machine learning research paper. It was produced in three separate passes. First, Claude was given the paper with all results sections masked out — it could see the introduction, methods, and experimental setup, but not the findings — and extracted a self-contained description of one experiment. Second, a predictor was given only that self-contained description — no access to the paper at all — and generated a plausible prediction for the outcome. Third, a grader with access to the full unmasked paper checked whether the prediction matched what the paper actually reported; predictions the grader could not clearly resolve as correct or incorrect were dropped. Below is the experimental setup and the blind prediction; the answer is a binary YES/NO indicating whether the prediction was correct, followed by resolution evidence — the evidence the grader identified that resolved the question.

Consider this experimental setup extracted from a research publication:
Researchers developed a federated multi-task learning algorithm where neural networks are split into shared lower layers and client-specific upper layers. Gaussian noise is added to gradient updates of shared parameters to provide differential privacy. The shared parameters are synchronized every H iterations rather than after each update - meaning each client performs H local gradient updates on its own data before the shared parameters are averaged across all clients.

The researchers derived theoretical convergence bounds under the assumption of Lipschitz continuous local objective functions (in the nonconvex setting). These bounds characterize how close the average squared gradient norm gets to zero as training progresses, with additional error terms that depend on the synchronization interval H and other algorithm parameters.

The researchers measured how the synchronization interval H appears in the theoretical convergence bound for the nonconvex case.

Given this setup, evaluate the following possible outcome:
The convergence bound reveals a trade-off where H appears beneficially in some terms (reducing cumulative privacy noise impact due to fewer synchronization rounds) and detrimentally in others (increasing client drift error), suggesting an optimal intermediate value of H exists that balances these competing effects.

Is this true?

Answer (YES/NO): NO